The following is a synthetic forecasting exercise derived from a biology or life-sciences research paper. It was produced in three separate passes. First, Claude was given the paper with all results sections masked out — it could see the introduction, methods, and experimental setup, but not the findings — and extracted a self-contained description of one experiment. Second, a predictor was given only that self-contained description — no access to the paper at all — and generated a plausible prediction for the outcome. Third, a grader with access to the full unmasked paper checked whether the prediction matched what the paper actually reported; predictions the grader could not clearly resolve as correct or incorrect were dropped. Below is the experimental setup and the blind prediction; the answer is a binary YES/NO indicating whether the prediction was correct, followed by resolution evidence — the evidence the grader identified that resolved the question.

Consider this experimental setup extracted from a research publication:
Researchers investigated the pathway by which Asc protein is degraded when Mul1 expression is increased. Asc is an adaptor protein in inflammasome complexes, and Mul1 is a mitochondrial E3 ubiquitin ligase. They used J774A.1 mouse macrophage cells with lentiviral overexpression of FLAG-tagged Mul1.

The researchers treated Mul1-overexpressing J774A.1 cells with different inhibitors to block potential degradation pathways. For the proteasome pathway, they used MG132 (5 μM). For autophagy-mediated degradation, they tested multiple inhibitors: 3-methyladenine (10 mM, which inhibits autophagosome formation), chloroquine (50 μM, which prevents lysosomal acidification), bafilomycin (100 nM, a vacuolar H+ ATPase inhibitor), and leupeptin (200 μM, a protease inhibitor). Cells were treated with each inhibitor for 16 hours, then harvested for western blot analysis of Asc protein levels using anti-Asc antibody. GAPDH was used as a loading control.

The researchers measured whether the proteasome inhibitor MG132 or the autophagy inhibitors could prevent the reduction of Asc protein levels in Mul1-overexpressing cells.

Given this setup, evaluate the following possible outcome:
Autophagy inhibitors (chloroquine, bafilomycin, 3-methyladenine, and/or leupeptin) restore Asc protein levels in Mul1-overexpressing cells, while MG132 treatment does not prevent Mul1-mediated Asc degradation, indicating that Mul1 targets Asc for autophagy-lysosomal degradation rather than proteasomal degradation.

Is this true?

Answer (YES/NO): NO